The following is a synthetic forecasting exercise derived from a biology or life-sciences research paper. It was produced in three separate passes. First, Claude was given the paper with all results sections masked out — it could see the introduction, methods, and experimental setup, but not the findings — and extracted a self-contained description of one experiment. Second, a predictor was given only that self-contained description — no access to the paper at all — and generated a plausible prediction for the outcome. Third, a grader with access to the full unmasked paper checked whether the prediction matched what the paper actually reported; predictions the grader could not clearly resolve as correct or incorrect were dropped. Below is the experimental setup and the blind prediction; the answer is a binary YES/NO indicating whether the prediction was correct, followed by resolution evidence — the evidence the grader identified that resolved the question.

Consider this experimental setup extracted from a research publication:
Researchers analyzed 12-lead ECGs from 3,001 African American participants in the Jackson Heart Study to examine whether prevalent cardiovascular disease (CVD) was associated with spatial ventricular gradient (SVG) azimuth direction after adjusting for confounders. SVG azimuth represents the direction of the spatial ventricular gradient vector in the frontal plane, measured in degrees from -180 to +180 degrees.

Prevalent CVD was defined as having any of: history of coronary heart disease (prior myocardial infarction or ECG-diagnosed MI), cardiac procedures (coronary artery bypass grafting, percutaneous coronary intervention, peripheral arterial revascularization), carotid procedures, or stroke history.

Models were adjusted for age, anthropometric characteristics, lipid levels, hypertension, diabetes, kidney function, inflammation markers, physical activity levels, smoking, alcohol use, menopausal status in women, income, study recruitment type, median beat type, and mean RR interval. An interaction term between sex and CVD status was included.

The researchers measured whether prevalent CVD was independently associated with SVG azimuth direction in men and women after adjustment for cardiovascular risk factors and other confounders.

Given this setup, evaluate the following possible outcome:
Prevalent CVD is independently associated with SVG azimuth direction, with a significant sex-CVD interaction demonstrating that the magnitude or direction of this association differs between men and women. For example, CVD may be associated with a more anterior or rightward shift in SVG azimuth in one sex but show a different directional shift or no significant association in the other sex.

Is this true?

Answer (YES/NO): NO